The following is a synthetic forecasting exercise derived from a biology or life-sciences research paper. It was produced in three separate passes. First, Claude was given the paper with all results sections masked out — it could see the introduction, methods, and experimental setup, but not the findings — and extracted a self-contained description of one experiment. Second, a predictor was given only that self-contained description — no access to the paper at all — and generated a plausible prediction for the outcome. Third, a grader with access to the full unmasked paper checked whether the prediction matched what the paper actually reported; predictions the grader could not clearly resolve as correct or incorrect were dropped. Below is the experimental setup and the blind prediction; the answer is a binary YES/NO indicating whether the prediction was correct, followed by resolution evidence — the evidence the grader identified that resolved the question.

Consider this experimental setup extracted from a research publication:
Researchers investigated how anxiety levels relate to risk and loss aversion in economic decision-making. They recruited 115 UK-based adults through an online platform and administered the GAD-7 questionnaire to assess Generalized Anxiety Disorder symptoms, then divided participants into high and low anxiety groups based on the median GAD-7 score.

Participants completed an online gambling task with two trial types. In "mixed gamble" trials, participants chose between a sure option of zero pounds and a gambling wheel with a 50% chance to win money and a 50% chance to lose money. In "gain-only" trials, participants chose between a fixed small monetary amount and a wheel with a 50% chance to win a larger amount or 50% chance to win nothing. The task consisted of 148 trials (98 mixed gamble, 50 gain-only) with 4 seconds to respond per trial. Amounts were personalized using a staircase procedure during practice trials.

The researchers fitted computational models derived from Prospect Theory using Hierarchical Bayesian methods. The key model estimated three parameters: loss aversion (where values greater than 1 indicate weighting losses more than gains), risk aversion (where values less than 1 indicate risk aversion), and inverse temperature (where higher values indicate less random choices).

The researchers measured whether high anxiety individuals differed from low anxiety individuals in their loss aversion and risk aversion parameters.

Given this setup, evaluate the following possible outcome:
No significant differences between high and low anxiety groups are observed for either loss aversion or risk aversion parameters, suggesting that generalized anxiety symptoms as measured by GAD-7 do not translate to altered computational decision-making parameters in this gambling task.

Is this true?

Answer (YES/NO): NO